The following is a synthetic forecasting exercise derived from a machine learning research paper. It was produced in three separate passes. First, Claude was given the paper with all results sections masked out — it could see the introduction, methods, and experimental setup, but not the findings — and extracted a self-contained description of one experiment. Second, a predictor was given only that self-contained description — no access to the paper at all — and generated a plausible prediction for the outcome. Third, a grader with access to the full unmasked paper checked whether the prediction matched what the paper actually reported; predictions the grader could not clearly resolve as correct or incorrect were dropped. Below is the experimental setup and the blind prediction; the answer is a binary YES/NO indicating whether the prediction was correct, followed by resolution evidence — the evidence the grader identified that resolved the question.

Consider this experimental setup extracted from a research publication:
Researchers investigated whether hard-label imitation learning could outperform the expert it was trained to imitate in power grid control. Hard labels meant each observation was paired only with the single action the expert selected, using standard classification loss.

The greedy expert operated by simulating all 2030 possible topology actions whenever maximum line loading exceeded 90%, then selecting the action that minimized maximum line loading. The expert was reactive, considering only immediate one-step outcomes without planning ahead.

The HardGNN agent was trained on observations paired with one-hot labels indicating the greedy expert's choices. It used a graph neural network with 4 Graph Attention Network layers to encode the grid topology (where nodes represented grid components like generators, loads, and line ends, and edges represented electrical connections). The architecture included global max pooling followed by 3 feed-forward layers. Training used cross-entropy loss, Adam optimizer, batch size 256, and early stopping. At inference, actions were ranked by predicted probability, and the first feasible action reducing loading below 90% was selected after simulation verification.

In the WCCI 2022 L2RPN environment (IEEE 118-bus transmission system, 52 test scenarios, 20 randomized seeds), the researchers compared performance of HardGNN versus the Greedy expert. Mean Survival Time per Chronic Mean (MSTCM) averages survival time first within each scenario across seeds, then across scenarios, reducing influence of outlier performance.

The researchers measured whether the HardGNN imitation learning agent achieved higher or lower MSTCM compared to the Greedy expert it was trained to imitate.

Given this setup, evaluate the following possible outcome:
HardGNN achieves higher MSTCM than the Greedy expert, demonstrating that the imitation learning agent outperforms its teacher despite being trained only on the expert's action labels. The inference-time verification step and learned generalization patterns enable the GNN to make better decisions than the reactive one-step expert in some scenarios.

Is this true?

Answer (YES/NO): NO